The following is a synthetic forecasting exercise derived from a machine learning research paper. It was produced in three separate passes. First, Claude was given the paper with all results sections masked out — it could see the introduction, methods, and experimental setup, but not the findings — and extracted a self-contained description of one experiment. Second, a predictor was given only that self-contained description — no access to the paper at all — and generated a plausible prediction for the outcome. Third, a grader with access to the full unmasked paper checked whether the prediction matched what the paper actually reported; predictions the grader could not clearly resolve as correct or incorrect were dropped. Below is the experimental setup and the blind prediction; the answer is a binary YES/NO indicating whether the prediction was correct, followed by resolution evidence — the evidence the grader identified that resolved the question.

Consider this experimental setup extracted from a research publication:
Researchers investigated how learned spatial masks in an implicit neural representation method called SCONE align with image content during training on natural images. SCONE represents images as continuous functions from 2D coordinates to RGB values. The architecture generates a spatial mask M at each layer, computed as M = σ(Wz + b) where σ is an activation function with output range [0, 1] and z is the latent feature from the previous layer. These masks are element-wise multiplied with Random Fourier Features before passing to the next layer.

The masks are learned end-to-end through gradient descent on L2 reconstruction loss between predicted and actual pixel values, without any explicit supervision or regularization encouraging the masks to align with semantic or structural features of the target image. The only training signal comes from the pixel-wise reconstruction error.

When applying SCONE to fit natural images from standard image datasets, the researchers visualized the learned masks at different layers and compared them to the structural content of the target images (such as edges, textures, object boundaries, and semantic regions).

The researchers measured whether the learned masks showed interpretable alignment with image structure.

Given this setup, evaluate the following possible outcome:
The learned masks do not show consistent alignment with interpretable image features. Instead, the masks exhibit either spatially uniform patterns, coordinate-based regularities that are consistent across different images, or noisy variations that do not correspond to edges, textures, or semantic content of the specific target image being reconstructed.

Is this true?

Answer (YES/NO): NO